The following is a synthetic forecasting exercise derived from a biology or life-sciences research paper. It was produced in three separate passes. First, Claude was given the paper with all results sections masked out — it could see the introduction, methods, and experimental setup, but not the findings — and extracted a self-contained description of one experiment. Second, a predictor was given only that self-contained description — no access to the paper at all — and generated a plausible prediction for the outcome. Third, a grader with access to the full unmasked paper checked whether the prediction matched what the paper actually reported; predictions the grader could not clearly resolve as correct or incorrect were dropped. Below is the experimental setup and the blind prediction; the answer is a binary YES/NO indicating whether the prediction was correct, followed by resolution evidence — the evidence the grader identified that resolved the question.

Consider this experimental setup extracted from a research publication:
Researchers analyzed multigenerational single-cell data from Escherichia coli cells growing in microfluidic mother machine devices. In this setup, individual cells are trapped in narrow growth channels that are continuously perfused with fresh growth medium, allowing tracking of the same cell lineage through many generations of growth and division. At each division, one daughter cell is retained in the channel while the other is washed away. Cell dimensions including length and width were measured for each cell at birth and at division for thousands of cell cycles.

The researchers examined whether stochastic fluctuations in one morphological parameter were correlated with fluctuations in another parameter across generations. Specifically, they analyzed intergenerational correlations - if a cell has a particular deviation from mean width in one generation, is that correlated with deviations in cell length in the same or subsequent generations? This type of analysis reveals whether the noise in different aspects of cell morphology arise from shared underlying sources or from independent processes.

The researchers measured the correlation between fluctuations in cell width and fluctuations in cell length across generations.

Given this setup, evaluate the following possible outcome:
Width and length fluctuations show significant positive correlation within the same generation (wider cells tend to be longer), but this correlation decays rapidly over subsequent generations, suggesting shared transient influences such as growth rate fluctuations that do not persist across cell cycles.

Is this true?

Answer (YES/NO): NO